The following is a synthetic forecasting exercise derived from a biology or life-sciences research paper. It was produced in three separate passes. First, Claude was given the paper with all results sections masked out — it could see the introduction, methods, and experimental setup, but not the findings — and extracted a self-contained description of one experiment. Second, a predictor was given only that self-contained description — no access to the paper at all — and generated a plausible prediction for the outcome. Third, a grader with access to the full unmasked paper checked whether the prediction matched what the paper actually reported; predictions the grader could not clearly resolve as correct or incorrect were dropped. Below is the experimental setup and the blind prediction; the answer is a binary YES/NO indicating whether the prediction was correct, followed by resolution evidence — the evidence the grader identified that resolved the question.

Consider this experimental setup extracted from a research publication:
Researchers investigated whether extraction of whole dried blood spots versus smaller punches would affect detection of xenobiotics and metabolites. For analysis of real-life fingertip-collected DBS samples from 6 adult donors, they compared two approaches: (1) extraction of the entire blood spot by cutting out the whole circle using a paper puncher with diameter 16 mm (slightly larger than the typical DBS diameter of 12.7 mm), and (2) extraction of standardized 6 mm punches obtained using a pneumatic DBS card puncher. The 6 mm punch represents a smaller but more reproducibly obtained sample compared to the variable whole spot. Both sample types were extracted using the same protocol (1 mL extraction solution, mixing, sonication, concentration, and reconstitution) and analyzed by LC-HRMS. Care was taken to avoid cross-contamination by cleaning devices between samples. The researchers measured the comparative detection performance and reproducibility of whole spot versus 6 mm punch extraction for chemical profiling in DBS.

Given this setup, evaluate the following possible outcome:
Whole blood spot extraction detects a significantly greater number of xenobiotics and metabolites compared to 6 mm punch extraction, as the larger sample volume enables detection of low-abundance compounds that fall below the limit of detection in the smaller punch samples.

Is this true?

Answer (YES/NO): YES